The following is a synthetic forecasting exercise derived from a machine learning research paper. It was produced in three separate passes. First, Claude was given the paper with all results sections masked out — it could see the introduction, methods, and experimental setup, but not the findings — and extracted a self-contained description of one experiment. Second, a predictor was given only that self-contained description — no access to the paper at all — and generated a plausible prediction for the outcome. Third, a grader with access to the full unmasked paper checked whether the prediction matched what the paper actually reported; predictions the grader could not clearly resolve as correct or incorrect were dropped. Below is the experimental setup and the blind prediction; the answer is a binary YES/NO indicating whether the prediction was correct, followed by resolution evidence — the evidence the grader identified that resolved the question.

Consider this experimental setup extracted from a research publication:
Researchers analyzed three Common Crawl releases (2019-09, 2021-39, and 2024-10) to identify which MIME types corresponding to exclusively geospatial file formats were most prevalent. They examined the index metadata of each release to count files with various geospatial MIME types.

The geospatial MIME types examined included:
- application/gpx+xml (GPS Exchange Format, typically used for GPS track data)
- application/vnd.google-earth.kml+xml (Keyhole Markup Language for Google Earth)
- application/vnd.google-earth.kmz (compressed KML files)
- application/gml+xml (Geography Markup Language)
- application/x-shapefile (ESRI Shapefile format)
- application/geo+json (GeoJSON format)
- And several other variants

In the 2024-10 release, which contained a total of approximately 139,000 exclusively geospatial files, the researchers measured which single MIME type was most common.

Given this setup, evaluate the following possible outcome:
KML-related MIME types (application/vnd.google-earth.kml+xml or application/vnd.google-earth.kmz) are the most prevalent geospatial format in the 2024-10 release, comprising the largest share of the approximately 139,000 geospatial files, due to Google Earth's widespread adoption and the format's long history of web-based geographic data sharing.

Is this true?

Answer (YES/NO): YES